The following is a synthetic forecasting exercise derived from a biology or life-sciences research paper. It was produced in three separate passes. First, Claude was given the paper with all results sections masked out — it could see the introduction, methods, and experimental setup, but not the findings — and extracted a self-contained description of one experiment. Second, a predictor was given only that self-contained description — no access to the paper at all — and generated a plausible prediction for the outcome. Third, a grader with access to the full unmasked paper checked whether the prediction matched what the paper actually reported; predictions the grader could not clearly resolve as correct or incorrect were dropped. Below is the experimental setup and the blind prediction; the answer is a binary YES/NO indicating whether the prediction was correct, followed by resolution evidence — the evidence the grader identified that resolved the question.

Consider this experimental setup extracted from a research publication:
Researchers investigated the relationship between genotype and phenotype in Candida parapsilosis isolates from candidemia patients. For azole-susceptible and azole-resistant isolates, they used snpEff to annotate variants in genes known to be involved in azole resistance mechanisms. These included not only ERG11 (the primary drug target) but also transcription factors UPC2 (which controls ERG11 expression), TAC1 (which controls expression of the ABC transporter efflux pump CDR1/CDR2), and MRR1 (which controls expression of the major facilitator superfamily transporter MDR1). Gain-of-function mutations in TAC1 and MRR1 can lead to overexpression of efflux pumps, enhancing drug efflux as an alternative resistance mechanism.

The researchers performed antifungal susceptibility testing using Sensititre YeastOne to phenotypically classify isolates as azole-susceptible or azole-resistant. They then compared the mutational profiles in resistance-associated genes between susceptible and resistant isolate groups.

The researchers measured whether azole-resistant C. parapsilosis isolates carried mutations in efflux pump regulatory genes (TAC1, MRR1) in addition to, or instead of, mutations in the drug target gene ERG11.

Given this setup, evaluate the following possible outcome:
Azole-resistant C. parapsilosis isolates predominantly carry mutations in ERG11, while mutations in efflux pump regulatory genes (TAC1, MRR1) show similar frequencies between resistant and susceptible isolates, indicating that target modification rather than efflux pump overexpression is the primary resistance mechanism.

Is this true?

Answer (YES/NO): NO